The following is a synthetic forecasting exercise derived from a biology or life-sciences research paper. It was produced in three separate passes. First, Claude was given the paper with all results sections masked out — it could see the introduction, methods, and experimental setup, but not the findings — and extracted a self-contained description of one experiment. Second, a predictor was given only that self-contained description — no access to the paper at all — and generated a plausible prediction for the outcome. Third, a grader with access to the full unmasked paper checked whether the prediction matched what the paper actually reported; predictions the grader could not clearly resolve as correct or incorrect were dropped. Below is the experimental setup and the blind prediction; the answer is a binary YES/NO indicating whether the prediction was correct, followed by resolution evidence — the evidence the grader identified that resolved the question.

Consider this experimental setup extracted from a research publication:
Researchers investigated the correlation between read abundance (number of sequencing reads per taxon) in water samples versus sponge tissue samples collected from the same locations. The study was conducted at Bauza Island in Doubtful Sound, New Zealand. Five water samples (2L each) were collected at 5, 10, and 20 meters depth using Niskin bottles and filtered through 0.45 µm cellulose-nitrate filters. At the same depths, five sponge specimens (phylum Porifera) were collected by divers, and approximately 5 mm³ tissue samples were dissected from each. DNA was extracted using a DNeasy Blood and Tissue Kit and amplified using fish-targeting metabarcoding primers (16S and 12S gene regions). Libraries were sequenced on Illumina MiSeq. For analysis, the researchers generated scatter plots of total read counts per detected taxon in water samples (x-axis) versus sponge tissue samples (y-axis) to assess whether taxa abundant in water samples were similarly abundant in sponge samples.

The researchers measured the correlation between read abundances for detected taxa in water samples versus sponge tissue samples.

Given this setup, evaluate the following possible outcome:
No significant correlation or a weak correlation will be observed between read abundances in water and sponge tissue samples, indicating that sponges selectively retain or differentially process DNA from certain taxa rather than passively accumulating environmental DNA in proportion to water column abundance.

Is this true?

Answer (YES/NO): NO